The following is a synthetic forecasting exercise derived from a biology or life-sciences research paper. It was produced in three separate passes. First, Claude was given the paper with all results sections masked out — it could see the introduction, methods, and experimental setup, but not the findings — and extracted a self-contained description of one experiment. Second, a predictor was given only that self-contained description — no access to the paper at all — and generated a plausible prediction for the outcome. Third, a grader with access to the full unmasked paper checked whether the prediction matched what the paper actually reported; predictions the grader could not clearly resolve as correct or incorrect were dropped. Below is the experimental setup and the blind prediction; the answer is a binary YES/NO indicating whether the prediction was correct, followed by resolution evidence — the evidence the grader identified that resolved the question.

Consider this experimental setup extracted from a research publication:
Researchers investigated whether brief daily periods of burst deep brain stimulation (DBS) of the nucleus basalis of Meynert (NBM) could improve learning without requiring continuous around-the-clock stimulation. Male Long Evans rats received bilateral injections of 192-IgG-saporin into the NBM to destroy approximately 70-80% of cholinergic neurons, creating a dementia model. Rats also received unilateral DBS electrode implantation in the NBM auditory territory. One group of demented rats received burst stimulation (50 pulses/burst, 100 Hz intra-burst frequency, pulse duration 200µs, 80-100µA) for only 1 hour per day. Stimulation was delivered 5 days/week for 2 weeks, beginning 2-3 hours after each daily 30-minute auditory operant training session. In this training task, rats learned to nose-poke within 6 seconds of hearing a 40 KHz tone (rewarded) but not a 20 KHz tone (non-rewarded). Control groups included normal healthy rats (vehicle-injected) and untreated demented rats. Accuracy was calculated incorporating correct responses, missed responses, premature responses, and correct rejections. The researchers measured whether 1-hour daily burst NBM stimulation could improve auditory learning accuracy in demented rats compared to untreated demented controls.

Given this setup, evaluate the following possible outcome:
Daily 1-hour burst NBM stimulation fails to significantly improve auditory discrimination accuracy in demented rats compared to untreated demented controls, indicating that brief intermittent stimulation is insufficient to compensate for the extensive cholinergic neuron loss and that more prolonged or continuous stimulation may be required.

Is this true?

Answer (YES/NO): NO